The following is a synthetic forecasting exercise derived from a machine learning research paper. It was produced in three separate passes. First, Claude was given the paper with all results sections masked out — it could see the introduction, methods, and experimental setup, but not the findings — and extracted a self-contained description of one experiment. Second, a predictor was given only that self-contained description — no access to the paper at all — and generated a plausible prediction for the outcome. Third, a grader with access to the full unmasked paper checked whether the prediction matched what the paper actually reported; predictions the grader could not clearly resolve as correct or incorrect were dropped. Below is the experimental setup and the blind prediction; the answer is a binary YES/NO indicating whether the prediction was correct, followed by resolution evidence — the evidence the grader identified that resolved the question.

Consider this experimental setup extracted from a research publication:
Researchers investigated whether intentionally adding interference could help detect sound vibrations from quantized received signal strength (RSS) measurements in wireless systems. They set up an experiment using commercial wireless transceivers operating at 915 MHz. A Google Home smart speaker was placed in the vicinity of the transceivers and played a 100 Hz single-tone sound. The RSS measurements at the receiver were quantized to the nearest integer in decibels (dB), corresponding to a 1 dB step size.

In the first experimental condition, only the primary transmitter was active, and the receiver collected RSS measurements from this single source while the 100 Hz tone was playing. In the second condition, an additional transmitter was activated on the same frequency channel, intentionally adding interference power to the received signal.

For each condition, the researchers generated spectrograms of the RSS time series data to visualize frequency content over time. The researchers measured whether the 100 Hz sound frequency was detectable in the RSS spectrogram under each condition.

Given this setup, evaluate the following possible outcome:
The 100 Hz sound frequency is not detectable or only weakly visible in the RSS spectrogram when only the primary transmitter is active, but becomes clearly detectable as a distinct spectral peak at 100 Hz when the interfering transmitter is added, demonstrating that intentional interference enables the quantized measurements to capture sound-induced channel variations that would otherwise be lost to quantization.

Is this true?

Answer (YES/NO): YES